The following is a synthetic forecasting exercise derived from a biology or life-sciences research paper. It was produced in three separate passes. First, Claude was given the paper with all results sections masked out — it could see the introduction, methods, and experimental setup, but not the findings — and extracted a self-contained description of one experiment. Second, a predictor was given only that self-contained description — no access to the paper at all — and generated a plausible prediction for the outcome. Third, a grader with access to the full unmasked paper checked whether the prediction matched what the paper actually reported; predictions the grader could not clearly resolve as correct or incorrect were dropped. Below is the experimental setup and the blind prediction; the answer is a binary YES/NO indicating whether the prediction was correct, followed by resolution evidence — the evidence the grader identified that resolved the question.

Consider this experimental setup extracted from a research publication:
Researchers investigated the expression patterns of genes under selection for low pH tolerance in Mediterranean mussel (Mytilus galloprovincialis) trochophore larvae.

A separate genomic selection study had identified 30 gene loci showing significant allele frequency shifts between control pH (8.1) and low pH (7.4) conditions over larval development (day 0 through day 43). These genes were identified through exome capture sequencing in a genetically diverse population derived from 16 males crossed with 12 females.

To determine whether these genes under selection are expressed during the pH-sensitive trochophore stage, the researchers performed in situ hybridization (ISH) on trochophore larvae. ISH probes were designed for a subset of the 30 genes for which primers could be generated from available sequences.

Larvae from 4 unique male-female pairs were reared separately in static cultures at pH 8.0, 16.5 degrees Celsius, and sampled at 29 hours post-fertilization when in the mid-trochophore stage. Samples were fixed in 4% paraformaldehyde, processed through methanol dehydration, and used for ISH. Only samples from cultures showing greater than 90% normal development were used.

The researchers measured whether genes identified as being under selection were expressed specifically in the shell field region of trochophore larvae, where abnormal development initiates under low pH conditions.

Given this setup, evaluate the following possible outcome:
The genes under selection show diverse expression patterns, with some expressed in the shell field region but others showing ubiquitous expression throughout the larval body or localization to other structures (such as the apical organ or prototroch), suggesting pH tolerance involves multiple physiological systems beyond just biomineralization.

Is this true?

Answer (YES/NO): NO